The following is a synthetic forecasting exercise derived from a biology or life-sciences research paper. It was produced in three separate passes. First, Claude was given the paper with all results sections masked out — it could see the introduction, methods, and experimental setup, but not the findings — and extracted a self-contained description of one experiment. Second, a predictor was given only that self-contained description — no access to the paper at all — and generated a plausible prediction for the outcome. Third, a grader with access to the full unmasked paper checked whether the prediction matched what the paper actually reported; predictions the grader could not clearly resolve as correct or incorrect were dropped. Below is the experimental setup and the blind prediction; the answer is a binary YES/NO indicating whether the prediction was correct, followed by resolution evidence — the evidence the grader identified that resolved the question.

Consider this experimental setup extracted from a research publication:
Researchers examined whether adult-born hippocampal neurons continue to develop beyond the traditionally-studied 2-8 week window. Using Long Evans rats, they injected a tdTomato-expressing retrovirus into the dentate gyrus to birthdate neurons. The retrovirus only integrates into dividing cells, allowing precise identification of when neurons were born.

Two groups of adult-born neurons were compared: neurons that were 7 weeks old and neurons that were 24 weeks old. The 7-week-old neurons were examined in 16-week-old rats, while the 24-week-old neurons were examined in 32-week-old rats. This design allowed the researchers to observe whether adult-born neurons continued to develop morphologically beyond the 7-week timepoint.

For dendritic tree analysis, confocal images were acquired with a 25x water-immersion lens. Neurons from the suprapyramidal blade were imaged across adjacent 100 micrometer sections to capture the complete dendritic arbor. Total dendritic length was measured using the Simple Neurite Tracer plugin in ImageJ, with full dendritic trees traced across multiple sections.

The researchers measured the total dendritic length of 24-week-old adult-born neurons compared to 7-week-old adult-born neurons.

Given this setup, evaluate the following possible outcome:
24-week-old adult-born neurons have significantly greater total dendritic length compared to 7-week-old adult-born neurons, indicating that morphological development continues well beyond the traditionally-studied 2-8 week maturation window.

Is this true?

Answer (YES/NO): YES